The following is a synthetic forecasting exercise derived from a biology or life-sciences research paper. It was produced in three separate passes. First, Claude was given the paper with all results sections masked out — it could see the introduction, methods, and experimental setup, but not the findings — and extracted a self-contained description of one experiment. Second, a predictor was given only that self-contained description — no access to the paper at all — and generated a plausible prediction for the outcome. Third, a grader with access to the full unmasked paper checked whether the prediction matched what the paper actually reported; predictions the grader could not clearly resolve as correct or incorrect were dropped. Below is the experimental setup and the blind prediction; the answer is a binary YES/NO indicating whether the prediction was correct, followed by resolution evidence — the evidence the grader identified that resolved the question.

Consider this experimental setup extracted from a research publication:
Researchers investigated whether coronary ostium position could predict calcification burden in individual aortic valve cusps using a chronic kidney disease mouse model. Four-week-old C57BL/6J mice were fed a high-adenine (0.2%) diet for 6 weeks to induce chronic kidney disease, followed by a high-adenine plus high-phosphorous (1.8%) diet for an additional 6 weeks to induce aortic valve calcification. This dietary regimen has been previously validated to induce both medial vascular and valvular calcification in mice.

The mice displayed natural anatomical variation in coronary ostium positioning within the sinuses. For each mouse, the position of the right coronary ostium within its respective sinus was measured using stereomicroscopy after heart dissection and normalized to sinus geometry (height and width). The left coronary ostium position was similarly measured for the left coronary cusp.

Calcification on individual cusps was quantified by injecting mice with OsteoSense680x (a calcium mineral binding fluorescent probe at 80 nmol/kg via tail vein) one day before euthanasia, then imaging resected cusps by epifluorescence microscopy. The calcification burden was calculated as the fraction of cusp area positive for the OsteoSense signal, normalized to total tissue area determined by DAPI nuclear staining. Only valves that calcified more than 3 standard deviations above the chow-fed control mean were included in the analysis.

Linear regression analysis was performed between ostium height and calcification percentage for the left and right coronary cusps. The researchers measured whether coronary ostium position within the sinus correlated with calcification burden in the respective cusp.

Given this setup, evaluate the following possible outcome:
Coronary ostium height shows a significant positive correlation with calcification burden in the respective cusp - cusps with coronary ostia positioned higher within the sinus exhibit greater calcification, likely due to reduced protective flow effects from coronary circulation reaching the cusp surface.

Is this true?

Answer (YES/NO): NO